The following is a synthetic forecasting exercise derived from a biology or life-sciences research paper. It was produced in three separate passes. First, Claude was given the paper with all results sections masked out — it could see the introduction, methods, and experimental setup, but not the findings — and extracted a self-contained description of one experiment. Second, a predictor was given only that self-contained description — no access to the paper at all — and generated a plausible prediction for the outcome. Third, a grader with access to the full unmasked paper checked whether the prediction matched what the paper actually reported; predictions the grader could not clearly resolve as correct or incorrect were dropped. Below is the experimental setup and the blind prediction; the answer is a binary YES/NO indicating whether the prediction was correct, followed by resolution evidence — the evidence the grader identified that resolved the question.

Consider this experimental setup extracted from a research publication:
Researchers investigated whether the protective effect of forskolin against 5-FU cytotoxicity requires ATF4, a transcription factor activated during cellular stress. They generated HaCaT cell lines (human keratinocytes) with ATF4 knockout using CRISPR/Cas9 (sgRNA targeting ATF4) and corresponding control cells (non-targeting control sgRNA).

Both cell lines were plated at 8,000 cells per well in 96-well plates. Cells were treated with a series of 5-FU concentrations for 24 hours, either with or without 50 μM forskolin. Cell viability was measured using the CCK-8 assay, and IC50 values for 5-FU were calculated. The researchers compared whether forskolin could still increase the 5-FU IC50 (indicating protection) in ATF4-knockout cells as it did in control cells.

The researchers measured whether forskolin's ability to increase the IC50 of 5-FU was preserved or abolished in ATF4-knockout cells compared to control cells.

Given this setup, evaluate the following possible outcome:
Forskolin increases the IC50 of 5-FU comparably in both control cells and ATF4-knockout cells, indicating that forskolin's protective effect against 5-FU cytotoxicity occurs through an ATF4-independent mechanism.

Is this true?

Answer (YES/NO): NO